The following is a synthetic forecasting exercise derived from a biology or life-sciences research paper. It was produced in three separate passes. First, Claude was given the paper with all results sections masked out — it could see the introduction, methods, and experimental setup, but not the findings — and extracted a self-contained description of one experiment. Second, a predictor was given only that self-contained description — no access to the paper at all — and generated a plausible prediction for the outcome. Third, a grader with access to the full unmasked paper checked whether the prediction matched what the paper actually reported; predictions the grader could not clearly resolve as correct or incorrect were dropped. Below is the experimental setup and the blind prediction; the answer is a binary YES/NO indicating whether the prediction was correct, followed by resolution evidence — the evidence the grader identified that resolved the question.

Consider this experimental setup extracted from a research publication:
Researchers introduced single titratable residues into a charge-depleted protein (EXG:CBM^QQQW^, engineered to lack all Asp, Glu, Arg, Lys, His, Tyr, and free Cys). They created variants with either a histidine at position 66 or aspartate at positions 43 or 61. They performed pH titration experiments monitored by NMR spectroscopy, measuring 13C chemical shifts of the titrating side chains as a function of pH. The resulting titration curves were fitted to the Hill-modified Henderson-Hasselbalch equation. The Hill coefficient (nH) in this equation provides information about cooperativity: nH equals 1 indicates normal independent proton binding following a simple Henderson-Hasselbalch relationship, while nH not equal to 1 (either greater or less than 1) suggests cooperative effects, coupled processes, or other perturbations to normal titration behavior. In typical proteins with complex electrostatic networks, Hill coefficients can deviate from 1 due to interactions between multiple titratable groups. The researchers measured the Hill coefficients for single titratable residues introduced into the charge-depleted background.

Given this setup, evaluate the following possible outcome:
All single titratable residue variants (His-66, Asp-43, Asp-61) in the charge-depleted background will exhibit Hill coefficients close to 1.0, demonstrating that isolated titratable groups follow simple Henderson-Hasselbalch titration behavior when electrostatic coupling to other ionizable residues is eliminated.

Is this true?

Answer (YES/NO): YES